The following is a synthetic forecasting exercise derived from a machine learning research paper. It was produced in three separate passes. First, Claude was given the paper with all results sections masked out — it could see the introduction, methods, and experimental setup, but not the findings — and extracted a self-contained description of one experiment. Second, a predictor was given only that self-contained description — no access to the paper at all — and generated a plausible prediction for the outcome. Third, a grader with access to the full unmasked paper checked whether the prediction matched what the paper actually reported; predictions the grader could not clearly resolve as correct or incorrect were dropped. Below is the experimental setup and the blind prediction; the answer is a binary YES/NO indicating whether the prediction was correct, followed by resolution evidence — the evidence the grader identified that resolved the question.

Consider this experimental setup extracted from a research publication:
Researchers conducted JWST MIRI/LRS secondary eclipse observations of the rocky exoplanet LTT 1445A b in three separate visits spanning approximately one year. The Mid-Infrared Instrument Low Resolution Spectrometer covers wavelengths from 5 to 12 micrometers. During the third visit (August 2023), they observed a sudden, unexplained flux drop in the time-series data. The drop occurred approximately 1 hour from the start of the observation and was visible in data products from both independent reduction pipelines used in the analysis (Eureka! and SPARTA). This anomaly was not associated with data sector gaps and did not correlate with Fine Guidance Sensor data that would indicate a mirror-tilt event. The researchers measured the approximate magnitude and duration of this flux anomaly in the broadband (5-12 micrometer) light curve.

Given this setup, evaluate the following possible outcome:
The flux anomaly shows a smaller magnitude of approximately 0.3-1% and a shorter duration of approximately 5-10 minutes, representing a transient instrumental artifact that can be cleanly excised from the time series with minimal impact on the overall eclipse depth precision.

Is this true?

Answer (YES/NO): NO